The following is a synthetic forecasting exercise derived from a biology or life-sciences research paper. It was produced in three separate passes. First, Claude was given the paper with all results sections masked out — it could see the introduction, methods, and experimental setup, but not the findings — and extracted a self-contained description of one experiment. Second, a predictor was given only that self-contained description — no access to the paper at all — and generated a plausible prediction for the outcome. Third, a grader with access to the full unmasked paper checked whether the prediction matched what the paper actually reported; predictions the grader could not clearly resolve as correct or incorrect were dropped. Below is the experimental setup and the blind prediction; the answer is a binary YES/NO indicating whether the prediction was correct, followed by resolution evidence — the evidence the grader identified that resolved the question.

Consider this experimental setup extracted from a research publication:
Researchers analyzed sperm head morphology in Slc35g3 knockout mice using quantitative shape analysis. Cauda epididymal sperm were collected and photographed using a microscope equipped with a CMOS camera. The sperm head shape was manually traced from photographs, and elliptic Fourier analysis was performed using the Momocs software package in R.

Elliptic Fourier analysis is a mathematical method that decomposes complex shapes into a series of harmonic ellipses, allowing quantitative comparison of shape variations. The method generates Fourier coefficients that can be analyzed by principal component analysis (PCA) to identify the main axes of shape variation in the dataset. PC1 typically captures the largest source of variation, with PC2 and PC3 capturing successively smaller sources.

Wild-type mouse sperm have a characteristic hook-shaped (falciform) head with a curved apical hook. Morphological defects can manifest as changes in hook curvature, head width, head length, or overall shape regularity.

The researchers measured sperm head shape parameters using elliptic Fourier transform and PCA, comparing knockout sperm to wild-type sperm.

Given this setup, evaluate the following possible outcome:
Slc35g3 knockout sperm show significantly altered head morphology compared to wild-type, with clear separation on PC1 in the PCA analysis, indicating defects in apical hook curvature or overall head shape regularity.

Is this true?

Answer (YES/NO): NO